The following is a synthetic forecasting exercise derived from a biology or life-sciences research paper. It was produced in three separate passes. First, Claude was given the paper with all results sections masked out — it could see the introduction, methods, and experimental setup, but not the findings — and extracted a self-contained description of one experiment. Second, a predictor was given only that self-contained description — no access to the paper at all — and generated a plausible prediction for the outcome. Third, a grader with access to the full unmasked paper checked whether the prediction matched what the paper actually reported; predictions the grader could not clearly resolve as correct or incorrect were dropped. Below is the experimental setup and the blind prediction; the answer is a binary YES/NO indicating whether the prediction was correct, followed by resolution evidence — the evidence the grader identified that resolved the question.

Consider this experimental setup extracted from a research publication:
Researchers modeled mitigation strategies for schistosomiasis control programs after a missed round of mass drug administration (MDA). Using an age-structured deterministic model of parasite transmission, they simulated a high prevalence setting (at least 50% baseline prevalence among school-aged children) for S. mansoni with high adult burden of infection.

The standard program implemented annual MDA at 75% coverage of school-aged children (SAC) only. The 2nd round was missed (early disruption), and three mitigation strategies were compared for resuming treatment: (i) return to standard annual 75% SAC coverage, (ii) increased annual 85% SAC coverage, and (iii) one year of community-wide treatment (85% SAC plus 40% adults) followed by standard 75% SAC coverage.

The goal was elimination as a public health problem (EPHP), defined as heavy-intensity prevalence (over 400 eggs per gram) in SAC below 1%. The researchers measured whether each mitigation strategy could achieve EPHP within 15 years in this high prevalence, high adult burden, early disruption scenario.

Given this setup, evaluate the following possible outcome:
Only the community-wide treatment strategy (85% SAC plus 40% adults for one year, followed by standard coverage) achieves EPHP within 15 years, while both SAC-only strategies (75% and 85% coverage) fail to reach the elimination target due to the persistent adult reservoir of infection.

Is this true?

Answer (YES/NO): NO